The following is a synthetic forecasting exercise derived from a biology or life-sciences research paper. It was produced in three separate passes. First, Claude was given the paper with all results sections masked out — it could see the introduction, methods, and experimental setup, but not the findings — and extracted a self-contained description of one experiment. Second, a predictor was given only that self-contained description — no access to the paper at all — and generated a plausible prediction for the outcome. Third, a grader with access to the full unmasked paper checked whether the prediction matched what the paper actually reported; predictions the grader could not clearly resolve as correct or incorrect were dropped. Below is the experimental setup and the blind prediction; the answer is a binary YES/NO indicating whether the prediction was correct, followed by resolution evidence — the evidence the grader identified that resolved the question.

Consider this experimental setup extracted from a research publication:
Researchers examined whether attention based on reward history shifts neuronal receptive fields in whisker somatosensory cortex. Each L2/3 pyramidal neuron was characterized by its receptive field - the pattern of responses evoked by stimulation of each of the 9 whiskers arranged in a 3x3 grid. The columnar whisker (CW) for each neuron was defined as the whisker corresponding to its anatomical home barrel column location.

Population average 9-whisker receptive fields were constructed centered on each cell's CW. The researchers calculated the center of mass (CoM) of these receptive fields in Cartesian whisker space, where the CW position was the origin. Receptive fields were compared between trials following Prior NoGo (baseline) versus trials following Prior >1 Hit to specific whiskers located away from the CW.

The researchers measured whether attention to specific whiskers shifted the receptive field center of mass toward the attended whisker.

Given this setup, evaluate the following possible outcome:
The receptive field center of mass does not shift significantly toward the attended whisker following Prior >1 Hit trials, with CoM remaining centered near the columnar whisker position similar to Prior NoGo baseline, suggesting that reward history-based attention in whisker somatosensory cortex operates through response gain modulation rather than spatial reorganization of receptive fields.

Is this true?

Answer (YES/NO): NO